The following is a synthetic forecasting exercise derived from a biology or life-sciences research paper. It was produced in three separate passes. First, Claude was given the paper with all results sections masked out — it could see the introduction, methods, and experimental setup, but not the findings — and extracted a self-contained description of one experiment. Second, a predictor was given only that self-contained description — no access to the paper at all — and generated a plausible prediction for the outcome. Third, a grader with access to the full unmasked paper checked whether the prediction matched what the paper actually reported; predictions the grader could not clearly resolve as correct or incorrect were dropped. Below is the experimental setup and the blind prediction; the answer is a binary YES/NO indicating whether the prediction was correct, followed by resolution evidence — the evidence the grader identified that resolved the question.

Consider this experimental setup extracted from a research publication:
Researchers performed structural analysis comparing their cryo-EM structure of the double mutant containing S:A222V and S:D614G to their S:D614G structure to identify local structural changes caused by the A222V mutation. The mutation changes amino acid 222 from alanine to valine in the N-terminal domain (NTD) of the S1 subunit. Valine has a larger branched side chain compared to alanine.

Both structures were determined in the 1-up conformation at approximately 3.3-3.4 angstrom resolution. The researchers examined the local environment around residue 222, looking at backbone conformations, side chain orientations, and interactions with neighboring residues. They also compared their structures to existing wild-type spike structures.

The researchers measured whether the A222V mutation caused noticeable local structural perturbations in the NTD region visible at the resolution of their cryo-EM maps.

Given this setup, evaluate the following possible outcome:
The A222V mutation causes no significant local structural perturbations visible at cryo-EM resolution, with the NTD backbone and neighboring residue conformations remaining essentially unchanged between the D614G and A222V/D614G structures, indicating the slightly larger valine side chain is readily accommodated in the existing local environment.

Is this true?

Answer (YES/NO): YES